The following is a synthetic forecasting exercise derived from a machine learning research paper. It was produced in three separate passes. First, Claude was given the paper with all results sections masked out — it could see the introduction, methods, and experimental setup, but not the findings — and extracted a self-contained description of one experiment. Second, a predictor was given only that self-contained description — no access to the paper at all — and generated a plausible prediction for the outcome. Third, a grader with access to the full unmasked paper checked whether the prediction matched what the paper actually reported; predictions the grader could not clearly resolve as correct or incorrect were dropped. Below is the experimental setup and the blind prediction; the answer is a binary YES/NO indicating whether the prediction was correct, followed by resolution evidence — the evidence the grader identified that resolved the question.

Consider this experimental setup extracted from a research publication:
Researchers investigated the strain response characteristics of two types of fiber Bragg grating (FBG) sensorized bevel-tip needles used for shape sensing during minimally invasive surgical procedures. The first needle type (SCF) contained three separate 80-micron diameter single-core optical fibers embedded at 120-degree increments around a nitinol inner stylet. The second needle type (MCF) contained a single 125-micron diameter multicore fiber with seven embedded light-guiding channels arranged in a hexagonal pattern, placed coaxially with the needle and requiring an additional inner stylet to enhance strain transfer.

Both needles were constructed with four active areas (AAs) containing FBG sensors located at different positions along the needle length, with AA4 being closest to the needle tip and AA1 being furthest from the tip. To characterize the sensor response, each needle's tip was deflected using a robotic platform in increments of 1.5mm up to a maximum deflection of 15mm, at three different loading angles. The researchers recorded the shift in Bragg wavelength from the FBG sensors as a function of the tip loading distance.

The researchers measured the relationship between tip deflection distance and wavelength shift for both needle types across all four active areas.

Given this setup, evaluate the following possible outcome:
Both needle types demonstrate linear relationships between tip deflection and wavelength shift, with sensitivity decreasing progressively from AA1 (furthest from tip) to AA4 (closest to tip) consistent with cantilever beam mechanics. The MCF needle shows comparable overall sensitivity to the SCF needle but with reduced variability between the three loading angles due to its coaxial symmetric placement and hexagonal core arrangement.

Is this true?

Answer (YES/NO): NO